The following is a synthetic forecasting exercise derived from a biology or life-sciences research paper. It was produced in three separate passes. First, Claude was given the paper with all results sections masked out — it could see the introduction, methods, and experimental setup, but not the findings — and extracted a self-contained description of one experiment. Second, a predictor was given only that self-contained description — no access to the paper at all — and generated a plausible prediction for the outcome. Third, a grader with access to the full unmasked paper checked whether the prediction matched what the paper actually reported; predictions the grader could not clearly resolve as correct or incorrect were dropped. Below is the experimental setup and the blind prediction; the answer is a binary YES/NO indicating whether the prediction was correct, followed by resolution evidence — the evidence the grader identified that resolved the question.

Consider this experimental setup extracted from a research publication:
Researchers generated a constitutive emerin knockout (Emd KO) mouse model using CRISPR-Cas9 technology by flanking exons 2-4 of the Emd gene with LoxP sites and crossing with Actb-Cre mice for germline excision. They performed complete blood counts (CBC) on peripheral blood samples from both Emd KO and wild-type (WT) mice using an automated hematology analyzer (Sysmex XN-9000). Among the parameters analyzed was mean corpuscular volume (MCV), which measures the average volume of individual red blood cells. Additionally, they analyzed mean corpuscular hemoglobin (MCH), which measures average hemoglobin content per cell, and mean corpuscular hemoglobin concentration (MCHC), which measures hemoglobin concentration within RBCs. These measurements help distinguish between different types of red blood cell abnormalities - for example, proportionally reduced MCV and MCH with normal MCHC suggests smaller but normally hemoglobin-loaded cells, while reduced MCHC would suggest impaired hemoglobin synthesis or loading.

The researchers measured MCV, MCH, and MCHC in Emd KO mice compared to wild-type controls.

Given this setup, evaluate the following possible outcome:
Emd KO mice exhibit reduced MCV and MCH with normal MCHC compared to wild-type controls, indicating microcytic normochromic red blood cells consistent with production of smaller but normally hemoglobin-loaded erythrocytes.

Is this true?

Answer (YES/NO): YES